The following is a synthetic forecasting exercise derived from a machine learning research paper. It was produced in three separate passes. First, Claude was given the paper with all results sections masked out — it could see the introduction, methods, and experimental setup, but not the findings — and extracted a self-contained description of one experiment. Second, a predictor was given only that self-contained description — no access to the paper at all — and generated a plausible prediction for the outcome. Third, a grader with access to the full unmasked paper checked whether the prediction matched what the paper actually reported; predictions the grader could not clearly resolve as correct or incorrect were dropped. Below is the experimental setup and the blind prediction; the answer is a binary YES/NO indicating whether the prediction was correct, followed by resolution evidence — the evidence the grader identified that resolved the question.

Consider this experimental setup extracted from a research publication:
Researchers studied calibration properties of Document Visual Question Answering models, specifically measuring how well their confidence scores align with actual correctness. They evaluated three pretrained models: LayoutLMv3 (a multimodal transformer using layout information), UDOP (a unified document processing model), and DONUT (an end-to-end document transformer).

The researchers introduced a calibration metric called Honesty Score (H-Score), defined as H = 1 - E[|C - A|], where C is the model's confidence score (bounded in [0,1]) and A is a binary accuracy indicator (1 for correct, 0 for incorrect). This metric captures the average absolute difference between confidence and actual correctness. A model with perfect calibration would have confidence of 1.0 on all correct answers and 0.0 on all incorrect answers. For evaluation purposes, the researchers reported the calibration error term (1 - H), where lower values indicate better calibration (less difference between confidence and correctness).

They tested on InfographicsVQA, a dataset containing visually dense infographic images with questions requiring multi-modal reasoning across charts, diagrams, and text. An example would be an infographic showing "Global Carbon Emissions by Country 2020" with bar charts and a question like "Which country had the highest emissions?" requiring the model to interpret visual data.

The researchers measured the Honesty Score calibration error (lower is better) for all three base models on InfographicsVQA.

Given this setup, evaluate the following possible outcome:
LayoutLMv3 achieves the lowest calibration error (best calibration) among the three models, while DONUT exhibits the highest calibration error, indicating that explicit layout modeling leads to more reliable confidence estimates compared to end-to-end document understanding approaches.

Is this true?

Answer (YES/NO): NO